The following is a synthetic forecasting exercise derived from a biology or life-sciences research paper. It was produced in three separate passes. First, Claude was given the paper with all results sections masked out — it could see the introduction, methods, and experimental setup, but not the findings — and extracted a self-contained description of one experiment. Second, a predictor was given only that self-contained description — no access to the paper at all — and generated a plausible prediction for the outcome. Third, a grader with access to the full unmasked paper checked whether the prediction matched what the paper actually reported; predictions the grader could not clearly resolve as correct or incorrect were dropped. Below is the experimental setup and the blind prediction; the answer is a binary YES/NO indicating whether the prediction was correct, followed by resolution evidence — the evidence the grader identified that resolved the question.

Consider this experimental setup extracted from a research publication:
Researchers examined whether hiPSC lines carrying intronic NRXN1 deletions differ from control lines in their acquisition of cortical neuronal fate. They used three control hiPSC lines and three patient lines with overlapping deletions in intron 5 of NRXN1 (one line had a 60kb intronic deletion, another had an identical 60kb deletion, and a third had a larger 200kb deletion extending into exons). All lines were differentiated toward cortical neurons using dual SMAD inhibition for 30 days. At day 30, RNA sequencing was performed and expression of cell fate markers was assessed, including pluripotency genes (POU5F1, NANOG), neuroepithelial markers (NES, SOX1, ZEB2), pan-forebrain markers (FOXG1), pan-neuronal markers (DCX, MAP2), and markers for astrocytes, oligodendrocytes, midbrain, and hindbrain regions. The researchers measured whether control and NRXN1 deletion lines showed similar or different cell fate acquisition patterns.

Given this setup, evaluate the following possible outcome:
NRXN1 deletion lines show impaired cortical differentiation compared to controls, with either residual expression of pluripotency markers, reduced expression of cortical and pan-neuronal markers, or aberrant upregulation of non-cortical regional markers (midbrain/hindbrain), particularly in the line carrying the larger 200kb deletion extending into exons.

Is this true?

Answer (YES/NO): NO